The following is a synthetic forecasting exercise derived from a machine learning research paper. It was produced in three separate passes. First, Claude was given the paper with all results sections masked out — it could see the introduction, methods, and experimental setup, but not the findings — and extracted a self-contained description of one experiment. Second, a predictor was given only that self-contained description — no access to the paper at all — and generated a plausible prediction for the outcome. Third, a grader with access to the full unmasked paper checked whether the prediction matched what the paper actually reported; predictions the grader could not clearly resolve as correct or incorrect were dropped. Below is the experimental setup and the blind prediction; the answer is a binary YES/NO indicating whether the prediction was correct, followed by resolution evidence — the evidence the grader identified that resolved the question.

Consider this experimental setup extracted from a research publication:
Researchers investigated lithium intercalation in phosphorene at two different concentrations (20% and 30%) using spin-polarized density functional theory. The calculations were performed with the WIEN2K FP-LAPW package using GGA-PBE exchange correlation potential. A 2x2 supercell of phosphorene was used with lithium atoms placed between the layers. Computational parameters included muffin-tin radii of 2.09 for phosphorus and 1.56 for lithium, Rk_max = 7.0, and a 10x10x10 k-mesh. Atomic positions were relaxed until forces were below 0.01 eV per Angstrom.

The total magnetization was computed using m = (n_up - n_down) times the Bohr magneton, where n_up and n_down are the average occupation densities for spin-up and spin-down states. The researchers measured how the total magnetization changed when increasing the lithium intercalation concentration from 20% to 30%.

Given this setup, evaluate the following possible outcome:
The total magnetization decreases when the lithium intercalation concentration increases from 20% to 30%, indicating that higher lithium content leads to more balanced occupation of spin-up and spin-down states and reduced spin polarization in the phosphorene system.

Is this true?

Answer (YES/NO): NO